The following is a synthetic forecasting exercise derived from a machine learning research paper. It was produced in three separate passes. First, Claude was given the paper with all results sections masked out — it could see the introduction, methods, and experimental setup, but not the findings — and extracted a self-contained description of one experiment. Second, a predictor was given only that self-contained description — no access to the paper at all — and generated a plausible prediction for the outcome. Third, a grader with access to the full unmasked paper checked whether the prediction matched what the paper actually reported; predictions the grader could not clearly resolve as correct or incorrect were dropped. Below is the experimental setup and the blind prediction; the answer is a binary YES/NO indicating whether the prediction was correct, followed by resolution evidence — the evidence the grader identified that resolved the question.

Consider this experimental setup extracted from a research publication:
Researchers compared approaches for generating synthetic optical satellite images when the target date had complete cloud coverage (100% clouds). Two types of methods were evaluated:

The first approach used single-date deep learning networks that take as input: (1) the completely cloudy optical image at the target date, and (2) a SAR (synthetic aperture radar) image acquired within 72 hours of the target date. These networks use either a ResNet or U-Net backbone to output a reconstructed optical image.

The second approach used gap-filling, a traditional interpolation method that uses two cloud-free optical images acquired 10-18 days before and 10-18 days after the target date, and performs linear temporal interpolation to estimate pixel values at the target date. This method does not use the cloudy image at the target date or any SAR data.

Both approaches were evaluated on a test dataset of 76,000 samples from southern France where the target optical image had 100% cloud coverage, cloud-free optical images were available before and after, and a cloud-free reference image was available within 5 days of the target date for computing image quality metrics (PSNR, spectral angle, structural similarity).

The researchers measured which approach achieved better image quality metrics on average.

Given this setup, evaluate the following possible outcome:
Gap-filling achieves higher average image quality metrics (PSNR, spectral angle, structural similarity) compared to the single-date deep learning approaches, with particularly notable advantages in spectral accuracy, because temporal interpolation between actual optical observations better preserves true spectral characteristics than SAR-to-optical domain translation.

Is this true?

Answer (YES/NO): YES